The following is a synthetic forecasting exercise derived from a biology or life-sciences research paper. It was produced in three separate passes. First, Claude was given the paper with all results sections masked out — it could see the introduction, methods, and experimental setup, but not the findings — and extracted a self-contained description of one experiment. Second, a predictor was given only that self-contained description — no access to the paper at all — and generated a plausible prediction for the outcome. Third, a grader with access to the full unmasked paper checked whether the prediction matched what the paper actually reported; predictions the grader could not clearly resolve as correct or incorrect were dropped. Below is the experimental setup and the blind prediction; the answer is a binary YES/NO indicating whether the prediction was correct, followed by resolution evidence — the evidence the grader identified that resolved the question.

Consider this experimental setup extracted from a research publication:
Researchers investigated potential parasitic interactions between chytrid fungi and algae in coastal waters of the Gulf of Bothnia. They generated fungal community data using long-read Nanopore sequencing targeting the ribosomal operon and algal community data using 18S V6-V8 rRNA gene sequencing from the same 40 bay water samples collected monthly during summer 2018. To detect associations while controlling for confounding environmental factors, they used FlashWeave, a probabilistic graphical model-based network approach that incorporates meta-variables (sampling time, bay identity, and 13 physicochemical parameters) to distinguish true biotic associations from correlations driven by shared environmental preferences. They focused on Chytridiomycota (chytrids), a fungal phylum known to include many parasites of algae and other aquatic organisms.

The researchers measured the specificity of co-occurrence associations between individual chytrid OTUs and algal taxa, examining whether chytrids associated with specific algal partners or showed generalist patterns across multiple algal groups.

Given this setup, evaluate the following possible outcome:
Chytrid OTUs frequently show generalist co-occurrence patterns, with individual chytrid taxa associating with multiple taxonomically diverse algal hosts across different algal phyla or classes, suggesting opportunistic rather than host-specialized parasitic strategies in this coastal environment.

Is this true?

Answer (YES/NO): YES